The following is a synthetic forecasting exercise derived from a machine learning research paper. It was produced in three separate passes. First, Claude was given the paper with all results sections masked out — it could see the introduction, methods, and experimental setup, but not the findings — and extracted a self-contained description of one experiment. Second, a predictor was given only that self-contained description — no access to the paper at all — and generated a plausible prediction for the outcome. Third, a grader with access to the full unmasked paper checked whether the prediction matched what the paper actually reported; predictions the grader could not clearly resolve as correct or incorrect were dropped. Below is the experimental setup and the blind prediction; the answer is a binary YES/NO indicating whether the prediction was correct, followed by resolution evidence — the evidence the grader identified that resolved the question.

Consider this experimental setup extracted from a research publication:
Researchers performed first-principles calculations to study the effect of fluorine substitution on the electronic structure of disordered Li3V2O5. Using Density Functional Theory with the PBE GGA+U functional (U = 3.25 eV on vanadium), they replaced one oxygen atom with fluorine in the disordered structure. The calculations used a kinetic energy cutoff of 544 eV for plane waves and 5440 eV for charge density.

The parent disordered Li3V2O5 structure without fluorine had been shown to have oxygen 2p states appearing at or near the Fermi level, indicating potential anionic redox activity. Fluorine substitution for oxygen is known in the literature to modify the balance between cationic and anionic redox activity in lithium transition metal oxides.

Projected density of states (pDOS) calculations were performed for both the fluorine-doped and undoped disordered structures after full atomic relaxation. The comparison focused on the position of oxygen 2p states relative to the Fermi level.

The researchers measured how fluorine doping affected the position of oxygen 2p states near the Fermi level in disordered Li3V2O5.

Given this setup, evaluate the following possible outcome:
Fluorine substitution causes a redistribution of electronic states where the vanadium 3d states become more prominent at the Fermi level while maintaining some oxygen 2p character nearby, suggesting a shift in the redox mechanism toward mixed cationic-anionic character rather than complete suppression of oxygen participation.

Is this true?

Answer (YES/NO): NO